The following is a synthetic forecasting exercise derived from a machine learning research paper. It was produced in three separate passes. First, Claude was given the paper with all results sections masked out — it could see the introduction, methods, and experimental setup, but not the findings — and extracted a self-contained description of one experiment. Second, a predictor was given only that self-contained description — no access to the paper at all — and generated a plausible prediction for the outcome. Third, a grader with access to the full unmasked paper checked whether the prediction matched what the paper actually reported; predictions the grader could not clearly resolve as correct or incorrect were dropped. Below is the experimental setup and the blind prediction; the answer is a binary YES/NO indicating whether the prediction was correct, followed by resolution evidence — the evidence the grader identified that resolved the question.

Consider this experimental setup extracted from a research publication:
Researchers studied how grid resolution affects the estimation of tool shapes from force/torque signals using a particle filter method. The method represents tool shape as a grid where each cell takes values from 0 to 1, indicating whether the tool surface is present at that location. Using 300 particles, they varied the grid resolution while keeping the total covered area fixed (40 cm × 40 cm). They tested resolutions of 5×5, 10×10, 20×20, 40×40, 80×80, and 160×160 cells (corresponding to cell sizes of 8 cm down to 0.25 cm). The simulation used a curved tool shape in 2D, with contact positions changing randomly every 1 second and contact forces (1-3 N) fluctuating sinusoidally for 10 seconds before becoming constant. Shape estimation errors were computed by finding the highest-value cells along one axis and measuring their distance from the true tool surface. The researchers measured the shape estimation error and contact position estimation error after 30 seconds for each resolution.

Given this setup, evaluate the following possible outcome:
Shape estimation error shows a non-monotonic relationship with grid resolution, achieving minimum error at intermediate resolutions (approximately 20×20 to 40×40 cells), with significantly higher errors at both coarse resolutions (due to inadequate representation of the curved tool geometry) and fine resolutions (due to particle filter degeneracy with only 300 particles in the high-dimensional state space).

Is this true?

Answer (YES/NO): NO